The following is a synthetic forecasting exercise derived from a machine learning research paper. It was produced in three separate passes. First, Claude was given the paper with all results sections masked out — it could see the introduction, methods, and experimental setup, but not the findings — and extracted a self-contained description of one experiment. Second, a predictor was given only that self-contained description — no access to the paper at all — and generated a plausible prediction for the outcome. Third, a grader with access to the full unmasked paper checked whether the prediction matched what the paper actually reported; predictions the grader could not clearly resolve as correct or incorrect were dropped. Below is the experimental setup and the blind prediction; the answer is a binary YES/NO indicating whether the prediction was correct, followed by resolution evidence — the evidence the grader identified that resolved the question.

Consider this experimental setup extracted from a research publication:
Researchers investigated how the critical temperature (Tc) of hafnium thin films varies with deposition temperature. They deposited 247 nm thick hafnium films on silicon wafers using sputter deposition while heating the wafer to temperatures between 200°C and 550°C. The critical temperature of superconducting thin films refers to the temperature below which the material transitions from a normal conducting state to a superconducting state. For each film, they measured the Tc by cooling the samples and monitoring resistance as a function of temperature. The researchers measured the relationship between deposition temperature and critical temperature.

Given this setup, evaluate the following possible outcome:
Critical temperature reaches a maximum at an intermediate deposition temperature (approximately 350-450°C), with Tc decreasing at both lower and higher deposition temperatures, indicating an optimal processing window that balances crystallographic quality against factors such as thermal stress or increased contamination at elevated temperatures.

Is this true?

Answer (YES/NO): NO